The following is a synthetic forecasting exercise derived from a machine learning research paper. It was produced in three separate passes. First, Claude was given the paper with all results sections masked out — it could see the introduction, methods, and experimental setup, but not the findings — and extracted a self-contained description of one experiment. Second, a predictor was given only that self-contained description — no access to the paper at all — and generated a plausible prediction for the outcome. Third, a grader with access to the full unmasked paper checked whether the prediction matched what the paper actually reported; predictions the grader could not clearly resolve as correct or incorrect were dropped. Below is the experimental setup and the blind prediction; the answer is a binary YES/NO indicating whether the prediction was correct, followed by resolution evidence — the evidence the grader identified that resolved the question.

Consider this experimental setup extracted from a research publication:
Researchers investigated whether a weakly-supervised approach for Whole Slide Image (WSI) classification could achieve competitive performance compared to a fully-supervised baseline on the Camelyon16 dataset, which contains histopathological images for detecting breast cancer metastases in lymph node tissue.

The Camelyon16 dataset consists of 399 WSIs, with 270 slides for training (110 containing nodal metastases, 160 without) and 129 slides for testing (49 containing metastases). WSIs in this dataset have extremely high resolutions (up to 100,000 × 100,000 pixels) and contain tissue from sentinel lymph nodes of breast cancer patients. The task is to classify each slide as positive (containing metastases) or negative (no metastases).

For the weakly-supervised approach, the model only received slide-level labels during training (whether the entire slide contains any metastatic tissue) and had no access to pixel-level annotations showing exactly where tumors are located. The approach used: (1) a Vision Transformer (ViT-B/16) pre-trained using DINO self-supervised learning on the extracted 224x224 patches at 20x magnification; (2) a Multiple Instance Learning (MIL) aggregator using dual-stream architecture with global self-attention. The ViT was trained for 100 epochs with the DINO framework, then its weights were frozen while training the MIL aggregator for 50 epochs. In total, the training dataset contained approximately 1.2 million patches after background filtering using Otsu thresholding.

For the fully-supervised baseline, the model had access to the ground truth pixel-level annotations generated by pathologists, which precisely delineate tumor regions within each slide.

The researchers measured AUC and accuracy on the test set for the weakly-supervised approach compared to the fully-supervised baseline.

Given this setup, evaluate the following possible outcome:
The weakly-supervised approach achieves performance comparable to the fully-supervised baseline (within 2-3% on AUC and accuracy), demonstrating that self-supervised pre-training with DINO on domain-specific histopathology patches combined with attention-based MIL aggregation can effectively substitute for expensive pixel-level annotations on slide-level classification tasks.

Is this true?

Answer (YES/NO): YES